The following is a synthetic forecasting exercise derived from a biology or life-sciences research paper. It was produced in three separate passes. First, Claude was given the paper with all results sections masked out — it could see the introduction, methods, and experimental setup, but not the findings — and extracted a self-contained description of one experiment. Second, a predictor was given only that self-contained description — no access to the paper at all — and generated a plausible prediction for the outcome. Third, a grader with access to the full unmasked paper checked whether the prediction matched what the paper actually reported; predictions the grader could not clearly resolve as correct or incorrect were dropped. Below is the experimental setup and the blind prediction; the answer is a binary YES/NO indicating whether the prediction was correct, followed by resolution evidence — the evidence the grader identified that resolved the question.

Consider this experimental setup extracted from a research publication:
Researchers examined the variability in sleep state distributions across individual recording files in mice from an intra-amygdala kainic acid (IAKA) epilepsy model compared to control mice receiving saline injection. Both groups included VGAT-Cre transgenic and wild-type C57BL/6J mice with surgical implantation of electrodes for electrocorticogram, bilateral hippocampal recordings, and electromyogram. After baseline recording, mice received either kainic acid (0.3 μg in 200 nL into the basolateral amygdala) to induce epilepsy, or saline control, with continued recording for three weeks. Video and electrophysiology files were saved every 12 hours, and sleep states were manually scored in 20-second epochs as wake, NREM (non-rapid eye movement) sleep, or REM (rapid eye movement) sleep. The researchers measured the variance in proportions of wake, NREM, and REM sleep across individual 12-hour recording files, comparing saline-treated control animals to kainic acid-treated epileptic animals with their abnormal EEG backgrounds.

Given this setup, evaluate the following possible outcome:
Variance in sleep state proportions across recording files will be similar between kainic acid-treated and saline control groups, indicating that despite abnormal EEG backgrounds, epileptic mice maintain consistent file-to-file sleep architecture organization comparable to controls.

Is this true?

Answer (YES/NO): NO